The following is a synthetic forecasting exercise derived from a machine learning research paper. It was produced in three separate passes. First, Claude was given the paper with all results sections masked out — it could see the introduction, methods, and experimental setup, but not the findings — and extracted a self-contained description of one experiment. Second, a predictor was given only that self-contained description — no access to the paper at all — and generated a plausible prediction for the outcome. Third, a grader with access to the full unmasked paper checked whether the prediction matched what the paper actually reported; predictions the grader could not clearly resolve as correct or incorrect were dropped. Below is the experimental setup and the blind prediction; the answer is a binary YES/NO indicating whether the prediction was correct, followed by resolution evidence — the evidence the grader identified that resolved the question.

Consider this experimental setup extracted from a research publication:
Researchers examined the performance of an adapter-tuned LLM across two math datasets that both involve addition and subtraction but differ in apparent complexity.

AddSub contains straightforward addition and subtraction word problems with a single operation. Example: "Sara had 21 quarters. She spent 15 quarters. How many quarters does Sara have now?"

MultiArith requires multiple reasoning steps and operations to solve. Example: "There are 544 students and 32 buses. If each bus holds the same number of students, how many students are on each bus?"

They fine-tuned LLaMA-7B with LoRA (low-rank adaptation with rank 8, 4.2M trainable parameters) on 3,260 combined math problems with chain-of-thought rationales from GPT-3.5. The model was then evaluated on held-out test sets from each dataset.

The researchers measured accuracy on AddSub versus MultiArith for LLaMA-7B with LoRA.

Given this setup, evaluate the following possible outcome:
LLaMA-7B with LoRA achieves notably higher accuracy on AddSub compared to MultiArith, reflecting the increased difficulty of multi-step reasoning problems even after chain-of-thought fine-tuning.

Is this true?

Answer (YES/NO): NO